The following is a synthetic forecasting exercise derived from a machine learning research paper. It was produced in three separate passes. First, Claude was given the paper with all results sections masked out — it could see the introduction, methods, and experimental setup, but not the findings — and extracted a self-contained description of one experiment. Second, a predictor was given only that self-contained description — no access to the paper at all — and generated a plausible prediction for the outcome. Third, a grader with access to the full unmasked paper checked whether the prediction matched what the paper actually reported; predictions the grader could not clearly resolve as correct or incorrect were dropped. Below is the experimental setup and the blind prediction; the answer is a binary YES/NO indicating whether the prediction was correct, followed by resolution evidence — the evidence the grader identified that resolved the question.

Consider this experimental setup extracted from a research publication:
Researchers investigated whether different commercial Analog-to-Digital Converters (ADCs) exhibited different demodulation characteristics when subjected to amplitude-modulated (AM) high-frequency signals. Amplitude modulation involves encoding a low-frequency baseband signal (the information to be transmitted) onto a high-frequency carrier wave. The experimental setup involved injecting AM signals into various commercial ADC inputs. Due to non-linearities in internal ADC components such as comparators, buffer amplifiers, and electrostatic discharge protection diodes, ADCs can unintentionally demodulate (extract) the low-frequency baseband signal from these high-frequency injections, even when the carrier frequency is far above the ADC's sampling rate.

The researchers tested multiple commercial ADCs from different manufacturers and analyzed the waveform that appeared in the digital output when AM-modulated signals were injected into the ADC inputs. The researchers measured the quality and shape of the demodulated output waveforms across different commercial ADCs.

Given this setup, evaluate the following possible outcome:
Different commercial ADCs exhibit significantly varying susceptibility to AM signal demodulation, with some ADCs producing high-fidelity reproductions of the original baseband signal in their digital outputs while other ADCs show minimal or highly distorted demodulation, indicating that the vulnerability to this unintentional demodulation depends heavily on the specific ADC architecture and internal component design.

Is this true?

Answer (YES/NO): NO